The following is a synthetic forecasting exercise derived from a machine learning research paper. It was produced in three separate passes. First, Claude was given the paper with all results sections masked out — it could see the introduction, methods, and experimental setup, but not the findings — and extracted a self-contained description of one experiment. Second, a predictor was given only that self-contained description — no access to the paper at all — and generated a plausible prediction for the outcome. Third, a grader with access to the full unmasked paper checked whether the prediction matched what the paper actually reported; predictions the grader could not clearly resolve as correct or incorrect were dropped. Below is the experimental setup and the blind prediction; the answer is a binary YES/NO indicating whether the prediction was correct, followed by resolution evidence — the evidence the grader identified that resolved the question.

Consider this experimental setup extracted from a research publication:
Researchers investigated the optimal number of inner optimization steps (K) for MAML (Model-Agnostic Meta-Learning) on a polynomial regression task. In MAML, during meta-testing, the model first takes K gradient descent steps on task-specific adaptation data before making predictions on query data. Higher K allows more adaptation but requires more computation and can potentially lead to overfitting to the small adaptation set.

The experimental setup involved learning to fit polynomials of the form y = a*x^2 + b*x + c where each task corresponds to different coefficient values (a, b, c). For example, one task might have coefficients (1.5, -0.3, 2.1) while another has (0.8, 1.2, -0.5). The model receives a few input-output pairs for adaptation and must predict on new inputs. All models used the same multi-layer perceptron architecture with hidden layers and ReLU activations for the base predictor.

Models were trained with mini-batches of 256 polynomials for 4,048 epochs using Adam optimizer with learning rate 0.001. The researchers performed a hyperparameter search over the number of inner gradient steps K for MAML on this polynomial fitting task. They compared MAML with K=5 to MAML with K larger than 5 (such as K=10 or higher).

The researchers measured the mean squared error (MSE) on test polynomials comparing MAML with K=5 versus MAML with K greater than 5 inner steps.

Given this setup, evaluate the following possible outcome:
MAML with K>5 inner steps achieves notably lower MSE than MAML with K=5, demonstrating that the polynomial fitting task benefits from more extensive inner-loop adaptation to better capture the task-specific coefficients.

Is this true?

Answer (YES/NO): NO